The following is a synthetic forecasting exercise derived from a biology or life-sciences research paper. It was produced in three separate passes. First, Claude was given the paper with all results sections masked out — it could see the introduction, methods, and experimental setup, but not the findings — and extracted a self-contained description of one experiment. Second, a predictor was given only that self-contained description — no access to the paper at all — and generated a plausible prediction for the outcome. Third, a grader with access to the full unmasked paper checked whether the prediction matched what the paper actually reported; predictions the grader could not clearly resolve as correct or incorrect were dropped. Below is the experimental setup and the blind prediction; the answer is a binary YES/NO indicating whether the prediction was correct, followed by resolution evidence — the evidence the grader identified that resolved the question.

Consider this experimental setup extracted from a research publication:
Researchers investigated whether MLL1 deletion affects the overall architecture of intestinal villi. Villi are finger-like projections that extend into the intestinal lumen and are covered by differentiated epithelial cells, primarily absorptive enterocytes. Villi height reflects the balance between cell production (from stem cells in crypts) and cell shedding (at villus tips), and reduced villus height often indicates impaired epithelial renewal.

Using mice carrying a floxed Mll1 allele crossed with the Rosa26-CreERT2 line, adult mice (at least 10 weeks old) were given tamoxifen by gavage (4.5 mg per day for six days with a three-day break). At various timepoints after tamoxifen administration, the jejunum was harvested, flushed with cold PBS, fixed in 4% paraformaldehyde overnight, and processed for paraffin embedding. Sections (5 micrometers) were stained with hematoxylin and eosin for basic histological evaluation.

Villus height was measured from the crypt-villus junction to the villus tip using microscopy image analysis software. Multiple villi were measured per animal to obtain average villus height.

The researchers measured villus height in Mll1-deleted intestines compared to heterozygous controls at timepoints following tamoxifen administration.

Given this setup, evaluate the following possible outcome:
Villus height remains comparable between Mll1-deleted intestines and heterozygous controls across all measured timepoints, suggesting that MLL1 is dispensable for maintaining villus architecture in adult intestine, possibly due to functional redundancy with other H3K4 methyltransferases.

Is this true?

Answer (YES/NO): NO